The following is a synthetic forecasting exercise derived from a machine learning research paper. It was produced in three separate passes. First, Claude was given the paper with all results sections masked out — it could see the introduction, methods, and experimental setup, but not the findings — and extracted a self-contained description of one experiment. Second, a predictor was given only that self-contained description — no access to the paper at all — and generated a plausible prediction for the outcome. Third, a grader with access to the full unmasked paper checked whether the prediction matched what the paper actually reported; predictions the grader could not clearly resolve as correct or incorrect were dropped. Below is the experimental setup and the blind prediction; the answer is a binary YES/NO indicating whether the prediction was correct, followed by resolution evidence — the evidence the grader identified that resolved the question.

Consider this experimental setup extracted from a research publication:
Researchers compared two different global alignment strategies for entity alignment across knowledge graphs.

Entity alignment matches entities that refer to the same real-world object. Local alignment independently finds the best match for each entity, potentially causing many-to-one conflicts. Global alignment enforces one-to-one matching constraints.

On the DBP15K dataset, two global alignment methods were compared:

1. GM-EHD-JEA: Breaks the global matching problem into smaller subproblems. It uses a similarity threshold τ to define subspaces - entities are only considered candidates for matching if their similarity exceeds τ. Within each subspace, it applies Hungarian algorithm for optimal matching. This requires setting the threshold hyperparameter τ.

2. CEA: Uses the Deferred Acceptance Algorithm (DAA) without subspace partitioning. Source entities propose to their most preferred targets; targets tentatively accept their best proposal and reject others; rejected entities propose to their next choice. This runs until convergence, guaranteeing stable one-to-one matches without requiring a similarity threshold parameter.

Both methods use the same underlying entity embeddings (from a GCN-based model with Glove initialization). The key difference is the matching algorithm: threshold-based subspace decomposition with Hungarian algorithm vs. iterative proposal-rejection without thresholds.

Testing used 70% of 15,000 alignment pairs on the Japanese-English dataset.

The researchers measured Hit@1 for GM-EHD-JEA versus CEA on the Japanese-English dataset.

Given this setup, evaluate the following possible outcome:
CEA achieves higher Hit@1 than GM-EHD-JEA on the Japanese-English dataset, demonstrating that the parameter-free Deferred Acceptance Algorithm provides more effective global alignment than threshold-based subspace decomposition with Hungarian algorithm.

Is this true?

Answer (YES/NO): YES